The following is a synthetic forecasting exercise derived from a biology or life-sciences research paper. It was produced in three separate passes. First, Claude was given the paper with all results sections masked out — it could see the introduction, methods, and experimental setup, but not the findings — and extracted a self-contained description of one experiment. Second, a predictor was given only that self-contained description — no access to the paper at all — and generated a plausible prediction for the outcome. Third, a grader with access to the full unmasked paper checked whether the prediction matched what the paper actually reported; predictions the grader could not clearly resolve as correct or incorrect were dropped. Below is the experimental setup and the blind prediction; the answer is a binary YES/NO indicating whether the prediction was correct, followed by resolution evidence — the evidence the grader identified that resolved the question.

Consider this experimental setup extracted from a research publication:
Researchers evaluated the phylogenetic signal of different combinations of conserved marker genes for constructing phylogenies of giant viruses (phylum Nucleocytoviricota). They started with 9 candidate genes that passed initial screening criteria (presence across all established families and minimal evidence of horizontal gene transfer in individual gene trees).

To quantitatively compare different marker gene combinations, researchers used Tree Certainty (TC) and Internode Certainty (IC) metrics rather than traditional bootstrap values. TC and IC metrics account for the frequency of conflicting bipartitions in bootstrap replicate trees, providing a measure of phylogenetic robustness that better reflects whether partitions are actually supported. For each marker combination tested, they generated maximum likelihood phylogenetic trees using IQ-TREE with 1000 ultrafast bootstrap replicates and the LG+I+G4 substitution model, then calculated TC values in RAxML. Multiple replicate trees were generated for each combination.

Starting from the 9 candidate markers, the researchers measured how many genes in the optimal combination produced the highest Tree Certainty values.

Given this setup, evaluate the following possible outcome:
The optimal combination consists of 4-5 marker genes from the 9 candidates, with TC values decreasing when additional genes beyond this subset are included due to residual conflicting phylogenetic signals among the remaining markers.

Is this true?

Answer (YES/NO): NO